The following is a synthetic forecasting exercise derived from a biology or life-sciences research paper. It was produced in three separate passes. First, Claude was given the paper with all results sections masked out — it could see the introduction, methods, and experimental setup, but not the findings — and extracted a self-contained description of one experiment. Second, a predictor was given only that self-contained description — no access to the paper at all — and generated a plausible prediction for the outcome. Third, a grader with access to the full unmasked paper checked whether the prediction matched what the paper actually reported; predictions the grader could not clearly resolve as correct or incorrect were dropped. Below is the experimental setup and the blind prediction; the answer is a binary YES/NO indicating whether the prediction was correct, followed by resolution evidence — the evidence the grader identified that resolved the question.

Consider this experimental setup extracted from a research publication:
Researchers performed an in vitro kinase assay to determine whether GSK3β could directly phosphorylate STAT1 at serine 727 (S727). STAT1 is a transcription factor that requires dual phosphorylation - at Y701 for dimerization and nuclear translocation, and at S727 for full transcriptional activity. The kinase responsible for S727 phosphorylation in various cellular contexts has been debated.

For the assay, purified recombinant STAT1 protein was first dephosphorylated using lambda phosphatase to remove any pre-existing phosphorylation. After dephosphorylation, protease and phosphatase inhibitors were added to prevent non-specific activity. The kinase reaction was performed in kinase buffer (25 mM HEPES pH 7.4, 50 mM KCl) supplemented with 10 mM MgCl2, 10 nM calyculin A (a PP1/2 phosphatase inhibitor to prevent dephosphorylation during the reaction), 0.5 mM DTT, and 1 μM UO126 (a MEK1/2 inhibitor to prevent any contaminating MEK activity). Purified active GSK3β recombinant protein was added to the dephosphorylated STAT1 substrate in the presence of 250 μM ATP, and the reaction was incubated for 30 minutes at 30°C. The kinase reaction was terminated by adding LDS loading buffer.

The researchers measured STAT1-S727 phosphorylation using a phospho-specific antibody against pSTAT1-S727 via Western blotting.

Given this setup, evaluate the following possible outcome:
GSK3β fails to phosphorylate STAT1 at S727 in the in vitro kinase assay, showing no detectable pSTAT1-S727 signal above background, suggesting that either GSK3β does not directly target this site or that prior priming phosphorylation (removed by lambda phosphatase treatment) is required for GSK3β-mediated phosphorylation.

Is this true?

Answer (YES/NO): NO